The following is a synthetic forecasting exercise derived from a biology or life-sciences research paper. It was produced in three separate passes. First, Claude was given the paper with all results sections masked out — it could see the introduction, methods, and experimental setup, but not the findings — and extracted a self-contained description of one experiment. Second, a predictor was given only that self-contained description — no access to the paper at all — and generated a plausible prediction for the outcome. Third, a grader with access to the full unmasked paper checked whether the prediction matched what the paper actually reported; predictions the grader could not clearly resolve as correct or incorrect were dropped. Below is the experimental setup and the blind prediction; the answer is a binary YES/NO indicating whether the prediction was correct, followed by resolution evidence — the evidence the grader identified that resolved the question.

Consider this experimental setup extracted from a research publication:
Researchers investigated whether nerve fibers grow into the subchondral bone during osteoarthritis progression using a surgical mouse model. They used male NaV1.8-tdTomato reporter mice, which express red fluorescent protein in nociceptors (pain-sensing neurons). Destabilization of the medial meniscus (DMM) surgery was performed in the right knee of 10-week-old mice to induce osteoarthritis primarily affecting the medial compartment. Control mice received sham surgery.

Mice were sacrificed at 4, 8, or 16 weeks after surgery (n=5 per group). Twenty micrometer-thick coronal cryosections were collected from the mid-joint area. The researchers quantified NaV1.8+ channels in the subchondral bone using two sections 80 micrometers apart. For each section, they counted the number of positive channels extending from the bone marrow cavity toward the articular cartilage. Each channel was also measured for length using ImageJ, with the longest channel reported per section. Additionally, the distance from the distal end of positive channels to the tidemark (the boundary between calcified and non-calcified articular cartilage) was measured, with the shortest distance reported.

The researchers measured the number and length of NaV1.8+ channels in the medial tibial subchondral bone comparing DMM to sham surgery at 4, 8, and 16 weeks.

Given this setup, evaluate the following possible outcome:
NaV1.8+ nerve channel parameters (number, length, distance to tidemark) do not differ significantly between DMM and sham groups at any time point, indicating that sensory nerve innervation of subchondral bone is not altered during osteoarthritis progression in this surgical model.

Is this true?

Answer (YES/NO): NO